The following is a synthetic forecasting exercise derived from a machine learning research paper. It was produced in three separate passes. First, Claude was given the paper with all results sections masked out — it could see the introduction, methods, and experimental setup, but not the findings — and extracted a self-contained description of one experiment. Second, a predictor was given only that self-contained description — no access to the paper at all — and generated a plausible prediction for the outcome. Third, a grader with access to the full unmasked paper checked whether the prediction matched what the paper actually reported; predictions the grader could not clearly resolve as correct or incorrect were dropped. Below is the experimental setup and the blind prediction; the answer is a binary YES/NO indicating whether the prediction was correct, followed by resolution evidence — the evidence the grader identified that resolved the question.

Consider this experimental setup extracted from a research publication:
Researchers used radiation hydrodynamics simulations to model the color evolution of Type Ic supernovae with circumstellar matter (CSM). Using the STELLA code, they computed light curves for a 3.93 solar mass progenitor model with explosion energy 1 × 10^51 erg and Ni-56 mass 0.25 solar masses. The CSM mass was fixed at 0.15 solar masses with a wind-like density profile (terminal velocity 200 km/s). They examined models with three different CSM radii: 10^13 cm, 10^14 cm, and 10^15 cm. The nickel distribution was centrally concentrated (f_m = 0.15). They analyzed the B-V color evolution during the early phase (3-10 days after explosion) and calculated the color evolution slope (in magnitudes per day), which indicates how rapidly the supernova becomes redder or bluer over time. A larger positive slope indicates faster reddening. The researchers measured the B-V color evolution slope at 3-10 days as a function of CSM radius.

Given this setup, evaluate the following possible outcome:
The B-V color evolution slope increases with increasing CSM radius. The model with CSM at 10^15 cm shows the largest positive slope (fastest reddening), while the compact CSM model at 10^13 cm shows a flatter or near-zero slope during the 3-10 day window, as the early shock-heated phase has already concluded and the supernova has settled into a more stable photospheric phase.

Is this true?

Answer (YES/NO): NO